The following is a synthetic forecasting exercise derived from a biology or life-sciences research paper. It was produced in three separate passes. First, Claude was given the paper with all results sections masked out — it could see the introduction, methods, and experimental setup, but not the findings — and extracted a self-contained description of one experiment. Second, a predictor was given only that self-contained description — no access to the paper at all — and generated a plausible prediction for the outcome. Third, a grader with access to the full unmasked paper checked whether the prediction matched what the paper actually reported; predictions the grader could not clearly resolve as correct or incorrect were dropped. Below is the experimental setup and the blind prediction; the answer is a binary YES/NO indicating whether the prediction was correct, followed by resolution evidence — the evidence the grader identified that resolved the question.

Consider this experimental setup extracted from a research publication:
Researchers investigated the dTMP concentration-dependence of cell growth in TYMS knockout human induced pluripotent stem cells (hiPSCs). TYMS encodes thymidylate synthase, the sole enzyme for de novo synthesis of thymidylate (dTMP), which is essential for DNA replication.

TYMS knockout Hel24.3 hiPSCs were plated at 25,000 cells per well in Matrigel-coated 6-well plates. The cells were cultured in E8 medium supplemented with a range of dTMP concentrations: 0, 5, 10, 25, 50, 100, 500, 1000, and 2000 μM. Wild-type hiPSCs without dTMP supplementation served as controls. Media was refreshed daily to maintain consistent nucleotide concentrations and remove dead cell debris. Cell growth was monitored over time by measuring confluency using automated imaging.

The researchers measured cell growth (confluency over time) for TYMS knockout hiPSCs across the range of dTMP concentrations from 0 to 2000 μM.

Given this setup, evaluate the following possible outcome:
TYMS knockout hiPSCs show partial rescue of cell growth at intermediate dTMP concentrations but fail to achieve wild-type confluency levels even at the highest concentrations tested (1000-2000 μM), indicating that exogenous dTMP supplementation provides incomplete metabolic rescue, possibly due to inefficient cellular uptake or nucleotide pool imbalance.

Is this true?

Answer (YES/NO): NO